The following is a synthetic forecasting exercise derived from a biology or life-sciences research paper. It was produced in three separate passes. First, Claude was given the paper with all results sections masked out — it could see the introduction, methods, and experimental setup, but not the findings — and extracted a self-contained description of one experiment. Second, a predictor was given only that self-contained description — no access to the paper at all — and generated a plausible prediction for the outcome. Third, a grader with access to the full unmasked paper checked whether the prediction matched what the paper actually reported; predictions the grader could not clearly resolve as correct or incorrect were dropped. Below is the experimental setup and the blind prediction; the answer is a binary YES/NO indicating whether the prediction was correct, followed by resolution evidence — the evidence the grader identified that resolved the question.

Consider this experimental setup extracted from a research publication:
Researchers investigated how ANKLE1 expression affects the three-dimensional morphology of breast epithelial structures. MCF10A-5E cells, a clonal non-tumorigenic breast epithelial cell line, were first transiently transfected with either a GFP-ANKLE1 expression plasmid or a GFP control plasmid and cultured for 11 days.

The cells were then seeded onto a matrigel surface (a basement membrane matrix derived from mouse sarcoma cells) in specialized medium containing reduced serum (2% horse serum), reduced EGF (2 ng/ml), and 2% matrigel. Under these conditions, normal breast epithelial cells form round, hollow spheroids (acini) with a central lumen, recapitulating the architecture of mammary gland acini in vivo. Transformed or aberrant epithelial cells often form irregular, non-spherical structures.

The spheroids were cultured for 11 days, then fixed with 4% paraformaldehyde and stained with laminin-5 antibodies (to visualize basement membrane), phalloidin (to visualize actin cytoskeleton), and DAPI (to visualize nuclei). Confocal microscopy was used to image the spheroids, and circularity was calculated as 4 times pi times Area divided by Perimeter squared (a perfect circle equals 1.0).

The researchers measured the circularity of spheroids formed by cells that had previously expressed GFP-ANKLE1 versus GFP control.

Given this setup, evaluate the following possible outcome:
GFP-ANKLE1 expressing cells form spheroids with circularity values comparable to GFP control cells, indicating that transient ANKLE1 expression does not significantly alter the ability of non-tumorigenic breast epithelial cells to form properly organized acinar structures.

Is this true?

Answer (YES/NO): NO